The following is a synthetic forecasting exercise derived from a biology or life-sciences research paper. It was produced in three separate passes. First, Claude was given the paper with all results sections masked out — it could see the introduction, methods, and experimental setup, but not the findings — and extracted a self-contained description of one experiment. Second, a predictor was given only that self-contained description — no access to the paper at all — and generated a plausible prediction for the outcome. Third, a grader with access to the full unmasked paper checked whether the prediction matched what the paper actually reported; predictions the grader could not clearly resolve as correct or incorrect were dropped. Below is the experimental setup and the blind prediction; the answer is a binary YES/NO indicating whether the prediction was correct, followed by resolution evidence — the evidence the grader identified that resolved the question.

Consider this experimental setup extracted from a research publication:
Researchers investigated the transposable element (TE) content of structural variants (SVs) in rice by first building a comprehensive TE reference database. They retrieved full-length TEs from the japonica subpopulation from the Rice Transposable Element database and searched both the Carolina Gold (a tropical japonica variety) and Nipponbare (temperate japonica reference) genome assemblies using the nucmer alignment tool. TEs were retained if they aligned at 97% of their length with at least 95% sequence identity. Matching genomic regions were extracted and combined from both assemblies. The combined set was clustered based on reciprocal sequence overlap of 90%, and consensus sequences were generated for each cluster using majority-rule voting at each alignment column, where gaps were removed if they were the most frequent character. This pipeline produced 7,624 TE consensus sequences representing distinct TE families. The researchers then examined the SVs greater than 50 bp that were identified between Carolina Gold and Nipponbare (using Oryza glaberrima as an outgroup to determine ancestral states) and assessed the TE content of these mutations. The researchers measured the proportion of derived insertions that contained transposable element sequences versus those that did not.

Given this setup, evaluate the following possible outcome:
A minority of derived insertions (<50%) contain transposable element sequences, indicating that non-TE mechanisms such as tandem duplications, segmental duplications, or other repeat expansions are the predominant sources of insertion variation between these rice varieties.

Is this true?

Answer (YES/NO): YES